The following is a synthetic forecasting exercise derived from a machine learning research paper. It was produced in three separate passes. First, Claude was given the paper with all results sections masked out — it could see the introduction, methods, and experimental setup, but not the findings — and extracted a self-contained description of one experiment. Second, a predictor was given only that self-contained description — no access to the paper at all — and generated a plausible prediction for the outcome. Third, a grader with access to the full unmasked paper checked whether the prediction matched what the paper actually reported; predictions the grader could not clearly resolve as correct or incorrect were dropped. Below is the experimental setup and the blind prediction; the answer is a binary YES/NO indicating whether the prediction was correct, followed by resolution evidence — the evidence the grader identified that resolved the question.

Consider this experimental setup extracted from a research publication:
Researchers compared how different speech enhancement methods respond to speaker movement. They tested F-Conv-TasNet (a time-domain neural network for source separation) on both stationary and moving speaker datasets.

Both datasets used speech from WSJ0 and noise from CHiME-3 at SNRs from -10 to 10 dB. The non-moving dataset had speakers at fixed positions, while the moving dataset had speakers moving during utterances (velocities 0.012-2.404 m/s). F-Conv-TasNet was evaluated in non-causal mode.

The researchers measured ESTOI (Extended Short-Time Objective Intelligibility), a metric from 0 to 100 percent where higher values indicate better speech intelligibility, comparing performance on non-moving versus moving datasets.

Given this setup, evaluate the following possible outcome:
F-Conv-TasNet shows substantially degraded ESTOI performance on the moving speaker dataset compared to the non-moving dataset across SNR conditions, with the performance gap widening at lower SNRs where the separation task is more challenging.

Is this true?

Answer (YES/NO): NO